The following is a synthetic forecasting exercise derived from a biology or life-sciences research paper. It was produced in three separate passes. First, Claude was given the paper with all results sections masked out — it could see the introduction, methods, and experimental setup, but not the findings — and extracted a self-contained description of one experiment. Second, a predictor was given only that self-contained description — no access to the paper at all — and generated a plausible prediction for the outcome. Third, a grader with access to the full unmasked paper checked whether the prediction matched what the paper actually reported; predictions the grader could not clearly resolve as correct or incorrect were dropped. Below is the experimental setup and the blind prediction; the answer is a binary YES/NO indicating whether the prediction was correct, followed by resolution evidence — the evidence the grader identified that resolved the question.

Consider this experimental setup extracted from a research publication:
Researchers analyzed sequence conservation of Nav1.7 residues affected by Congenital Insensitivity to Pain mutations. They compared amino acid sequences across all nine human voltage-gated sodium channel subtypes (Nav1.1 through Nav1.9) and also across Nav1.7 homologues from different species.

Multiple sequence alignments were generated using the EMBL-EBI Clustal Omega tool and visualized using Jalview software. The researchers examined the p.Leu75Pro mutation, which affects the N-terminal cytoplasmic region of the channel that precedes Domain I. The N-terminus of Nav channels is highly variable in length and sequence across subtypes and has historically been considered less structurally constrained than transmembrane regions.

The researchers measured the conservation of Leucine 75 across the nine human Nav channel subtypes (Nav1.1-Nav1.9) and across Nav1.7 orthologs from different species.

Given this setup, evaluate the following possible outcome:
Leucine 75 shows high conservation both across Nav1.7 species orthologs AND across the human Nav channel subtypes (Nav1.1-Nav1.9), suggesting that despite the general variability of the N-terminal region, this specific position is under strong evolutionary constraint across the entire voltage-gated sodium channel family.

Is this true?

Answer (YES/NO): YES